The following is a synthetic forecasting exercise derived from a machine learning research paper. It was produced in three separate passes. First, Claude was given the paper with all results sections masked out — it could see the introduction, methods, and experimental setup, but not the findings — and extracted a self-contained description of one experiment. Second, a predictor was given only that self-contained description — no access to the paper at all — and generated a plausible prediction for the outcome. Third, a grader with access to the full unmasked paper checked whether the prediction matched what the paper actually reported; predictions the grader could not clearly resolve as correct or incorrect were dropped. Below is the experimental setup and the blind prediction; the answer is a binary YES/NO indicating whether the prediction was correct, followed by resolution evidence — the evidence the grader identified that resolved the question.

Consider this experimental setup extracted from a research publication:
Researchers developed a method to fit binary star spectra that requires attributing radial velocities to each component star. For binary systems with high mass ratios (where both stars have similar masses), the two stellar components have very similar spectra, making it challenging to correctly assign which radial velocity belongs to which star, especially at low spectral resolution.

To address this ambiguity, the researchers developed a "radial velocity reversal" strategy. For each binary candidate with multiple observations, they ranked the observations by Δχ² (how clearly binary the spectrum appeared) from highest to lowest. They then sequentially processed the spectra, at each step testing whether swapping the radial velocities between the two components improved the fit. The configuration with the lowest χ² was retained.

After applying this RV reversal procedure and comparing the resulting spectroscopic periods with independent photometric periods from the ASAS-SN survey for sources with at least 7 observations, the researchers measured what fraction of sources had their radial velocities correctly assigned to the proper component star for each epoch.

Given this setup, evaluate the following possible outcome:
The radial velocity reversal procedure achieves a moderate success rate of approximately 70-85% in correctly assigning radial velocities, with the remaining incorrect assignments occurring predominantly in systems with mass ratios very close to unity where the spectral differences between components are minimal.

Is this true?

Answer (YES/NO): NO